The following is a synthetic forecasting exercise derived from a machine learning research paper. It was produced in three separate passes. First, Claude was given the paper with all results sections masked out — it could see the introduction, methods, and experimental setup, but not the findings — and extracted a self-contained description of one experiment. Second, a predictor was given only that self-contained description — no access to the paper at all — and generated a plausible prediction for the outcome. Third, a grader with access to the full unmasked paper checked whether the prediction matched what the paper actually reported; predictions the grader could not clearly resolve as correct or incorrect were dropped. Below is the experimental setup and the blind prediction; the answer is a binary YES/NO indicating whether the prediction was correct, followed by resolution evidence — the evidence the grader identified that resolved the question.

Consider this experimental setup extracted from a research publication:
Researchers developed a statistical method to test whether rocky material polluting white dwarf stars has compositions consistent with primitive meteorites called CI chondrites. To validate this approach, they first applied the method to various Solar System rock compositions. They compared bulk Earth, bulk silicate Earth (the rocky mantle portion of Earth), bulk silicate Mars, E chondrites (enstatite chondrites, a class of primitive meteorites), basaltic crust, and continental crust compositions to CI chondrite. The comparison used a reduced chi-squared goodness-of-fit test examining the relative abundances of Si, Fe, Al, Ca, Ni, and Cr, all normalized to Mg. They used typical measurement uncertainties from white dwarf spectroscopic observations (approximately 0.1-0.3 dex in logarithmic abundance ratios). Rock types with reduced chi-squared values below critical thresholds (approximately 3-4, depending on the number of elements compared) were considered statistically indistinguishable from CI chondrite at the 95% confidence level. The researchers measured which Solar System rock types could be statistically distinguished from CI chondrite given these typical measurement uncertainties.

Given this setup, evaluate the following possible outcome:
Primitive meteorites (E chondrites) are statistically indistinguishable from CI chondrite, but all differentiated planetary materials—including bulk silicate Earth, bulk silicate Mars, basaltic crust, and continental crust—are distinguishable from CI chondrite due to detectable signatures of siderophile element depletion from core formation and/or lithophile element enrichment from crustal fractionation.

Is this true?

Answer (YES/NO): NO